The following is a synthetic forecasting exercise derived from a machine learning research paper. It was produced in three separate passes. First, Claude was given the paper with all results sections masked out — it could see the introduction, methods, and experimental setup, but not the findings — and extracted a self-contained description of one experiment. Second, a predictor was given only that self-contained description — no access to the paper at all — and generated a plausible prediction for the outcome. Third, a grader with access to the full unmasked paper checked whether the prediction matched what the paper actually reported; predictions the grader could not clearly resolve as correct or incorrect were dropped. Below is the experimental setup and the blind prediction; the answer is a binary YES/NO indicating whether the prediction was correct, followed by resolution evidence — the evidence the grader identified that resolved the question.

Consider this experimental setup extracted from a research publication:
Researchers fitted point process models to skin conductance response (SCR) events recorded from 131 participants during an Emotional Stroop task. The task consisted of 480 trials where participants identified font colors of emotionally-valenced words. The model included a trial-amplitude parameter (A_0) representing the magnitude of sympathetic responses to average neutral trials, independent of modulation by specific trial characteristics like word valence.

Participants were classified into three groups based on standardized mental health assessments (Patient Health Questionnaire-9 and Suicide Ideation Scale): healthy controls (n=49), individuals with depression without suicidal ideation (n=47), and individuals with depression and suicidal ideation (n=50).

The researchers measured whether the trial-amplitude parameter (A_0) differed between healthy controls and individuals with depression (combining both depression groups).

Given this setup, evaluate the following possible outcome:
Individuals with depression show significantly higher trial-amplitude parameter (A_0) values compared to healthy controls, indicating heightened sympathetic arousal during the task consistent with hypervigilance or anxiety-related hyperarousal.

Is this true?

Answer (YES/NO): NO